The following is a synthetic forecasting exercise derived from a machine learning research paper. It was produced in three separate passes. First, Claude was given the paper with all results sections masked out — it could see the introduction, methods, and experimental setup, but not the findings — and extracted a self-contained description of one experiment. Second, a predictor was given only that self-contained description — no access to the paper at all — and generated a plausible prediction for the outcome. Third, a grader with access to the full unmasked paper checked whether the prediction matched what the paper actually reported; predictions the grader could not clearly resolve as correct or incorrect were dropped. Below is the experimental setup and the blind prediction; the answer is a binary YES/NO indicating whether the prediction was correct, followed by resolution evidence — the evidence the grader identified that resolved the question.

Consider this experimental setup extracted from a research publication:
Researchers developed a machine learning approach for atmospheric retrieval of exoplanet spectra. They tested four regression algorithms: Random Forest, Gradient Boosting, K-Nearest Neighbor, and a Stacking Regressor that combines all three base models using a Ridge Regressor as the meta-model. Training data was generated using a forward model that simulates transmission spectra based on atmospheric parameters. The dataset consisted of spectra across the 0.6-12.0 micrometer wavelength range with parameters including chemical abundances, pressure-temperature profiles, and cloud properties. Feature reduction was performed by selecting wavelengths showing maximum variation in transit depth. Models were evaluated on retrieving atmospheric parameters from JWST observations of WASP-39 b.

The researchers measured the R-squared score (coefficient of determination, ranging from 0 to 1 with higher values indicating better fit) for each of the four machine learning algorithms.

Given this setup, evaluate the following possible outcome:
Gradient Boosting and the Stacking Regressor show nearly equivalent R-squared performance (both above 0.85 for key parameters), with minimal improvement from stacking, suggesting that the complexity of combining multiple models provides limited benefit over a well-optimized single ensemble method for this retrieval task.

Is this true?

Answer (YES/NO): NO